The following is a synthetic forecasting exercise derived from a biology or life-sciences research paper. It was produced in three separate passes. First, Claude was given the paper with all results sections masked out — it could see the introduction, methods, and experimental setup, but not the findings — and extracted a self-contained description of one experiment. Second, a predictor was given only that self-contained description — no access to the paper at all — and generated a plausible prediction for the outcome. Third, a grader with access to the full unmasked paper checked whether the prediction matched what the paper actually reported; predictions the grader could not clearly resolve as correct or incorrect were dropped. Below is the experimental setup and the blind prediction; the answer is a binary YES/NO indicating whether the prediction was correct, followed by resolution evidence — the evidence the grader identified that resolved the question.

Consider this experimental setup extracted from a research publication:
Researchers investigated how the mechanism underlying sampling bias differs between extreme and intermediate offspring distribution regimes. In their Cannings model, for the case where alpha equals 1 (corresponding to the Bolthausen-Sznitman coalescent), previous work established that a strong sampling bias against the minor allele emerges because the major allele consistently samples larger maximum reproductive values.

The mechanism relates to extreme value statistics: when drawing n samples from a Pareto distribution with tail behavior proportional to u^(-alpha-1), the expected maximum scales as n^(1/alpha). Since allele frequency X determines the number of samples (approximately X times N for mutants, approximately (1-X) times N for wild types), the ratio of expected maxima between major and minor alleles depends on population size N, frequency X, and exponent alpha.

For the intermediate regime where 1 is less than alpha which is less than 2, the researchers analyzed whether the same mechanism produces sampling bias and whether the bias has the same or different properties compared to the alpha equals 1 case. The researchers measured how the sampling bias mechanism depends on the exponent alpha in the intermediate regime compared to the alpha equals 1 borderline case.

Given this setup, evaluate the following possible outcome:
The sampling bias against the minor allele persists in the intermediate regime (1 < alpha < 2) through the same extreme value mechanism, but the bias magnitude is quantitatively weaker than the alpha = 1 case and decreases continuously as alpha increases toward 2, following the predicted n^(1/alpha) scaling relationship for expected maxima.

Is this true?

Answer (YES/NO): NO